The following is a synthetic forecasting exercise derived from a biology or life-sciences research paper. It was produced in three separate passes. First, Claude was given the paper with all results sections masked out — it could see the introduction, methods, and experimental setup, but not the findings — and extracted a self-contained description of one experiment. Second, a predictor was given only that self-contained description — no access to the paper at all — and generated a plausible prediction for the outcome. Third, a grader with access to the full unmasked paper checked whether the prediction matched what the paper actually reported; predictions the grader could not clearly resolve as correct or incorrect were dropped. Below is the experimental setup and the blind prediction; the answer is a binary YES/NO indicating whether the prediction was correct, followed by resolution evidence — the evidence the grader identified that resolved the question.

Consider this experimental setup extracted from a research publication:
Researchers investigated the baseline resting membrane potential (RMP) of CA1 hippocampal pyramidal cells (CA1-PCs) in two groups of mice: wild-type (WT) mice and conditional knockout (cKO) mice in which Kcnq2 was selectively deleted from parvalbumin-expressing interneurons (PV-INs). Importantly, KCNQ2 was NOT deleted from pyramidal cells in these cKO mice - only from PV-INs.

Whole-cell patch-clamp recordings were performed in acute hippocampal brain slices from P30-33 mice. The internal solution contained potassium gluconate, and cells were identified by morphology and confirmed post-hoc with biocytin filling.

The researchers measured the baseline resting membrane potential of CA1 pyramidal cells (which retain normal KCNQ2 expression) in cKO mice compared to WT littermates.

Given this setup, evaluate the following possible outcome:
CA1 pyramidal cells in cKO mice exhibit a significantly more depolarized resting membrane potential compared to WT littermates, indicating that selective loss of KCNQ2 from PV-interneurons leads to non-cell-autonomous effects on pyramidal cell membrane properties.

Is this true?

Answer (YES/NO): NO